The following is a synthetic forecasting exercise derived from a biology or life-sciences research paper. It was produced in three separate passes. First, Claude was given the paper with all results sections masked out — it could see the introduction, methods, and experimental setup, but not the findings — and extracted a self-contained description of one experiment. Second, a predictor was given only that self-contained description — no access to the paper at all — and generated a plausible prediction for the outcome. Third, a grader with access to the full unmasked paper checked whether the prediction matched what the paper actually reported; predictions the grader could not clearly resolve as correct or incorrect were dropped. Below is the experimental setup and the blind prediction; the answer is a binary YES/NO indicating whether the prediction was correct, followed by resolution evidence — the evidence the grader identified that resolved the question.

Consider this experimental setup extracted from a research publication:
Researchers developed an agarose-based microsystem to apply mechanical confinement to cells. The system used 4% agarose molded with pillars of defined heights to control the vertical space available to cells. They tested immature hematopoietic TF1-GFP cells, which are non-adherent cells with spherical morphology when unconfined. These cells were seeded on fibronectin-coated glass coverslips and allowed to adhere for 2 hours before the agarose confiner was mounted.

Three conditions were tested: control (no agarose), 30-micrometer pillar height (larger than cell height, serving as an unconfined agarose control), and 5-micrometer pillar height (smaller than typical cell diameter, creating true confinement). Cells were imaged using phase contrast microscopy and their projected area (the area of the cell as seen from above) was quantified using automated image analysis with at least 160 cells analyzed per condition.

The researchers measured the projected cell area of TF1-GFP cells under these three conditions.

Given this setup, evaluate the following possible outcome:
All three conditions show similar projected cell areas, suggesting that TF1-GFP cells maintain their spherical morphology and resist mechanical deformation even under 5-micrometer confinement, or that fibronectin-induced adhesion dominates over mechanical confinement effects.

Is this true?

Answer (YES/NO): NO